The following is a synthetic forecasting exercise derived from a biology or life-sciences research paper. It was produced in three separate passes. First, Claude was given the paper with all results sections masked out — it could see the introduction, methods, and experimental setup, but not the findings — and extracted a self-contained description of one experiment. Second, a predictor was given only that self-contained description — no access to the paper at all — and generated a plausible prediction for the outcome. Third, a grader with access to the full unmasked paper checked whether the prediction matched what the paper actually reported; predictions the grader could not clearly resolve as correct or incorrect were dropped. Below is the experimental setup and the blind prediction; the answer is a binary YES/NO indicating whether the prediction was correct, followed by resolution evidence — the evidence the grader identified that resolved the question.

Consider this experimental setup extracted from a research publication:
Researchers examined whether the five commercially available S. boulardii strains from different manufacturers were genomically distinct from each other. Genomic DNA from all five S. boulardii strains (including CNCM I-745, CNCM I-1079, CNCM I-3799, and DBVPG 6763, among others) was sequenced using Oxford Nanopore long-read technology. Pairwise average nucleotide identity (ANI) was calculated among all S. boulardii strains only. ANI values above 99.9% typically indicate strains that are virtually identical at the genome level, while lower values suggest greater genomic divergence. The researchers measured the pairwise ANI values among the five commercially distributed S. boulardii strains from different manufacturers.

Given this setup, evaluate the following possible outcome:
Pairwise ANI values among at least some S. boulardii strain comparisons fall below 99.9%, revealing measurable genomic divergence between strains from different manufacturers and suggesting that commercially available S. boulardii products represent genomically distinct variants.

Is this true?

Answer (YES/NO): NO